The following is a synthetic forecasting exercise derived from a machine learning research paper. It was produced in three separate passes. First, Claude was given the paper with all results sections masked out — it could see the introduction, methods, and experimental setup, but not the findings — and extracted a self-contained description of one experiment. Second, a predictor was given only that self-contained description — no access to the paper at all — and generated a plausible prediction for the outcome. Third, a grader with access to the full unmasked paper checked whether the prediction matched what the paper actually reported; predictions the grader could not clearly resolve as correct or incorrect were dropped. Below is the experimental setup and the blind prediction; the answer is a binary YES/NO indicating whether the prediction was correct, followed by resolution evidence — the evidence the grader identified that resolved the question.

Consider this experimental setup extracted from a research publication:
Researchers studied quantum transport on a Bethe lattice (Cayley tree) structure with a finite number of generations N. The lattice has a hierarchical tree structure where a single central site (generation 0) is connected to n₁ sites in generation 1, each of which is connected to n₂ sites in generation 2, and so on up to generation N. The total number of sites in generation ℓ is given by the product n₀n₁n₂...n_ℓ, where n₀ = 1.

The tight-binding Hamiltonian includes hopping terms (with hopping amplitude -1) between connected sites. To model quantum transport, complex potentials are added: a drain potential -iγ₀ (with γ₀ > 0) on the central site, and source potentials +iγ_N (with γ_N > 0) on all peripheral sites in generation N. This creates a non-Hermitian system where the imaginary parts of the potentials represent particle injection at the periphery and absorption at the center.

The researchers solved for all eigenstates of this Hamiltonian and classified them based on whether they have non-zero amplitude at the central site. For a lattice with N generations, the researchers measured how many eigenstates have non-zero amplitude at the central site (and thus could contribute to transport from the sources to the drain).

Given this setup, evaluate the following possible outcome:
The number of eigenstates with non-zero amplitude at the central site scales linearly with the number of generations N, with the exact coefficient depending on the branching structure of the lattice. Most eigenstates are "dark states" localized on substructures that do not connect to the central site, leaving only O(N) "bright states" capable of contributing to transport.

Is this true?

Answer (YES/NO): NO